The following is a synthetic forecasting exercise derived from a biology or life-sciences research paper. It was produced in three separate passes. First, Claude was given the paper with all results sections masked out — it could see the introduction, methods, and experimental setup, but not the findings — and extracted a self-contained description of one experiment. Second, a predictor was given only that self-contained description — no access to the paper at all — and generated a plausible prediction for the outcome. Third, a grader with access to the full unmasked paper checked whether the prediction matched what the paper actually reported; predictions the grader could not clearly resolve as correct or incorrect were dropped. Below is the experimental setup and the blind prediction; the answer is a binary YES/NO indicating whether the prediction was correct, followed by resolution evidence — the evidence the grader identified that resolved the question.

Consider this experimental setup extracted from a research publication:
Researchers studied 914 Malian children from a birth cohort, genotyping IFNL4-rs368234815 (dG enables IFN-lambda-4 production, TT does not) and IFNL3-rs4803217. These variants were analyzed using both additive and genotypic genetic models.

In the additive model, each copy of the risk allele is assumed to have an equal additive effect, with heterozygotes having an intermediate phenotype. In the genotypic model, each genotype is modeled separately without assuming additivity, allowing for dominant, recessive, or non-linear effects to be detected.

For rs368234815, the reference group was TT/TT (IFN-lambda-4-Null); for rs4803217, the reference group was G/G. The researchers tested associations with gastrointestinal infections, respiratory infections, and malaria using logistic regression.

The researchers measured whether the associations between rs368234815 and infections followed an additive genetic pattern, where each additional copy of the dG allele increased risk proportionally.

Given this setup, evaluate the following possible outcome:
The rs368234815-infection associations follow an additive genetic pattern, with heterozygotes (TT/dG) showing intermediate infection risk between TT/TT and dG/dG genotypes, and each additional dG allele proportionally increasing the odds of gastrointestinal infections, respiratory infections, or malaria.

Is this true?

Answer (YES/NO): NO